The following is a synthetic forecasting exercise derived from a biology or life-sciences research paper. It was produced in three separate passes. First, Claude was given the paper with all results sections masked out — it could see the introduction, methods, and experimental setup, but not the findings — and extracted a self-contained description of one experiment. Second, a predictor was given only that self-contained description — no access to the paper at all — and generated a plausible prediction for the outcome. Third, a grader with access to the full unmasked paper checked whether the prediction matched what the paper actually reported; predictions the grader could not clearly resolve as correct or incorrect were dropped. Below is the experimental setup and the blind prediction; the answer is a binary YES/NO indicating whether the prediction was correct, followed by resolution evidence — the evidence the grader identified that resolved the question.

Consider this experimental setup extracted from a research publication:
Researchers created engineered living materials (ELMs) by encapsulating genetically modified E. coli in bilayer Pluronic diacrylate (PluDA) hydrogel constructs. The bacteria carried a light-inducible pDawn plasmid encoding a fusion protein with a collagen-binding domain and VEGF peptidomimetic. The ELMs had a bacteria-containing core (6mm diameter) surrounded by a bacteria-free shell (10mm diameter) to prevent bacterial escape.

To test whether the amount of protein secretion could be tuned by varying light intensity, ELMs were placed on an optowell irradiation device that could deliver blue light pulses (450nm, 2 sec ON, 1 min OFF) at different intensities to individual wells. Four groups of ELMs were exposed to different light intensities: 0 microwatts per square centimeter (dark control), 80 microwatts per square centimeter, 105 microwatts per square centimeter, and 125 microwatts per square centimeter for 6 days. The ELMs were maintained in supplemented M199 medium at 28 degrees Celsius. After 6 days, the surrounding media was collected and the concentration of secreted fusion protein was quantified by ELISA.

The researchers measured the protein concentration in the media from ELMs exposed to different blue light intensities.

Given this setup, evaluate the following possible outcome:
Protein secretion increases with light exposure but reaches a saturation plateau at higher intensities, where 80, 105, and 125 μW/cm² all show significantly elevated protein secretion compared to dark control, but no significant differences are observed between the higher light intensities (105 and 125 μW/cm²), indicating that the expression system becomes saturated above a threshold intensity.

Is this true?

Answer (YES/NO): YES